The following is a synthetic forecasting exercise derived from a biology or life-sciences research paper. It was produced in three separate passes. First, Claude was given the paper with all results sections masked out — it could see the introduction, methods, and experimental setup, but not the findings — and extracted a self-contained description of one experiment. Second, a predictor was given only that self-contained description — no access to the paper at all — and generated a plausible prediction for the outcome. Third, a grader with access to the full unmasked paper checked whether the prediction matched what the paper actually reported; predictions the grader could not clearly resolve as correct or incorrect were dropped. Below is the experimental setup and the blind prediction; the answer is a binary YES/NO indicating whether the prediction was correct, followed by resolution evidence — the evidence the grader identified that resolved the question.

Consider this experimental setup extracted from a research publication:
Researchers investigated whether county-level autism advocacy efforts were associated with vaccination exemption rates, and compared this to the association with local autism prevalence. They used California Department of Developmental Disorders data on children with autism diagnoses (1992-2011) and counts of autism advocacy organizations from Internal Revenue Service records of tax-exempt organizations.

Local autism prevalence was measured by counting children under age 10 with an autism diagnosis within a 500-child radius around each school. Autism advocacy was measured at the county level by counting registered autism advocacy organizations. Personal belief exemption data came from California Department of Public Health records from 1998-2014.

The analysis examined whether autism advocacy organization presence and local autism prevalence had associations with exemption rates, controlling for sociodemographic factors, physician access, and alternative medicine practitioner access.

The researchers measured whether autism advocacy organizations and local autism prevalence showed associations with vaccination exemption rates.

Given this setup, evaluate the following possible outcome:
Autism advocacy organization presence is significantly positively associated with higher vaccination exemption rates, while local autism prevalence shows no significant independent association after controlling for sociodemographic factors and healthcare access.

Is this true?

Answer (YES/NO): NO